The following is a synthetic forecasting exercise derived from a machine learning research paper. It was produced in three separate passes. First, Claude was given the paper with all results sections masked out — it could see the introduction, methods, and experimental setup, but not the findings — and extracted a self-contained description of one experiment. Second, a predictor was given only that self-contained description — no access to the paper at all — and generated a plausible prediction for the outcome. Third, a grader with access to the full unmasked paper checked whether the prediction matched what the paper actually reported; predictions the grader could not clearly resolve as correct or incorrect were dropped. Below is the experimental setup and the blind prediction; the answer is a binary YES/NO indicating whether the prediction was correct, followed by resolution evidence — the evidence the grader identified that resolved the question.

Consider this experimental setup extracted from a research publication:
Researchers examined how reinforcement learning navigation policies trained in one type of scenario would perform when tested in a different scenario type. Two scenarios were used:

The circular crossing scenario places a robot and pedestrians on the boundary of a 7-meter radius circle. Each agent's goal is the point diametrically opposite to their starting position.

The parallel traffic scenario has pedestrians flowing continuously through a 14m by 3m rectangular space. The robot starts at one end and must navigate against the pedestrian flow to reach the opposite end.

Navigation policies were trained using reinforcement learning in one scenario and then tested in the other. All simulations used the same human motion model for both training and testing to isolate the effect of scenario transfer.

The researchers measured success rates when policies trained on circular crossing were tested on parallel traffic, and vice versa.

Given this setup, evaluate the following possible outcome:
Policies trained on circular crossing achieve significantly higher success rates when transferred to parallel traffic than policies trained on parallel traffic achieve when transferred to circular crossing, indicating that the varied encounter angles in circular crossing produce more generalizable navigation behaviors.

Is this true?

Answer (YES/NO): YES